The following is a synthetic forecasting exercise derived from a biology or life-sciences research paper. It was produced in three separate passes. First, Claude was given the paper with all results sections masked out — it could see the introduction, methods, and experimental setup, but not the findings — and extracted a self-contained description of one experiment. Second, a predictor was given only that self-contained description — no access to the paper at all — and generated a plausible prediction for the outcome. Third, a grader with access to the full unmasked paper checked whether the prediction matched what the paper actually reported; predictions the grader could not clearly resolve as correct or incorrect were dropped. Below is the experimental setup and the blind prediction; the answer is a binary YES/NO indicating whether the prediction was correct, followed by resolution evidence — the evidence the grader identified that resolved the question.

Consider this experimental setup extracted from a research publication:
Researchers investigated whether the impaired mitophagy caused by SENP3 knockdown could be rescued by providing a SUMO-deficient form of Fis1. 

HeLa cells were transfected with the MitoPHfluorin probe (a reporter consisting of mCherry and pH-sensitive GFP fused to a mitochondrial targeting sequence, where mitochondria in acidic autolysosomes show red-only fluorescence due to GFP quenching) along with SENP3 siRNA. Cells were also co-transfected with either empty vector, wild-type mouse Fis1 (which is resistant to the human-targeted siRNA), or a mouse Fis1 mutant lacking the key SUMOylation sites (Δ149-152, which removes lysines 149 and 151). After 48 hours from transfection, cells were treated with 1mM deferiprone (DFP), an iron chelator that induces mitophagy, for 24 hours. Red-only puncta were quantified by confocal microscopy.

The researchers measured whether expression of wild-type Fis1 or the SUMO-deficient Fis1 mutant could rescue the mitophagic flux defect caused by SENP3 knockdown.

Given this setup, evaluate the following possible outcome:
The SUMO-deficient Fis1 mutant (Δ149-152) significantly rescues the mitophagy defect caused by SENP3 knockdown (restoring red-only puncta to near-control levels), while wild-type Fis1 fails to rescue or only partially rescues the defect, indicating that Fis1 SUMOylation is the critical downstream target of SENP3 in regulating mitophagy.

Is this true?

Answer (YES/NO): NO